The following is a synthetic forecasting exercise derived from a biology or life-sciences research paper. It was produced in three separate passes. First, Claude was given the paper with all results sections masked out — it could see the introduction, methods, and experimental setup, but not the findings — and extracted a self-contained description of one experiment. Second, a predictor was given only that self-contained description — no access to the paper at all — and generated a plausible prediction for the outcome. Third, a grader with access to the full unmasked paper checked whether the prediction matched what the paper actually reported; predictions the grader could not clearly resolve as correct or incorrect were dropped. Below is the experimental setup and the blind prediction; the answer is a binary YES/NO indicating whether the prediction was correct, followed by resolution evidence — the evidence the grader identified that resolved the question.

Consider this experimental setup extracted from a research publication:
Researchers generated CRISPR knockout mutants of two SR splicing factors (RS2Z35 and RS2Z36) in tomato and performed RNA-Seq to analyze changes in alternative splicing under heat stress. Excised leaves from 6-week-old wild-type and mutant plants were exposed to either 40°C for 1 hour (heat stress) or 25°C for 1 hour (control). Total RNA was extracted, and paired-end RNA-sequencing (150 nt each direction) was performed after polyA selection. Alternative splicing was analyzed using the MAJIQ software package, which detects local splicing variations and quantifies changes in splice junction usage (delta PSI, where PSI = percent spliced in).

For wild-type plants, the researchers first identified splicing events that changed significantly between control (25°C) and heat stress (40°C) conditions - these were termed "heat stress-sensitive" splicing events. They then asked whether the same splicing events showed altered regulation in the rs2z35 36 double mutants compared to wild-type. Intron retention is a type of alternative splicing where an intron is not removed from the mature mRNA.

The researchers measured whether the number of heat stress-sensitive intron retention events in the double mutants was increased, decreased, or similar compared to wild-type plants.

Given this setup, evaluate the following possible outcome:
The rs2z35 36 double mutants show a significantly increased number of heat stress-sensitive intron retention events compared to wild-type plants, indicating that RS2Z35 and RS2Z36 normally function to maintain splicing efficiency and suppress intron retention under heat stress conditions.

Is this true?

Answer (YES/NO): NO